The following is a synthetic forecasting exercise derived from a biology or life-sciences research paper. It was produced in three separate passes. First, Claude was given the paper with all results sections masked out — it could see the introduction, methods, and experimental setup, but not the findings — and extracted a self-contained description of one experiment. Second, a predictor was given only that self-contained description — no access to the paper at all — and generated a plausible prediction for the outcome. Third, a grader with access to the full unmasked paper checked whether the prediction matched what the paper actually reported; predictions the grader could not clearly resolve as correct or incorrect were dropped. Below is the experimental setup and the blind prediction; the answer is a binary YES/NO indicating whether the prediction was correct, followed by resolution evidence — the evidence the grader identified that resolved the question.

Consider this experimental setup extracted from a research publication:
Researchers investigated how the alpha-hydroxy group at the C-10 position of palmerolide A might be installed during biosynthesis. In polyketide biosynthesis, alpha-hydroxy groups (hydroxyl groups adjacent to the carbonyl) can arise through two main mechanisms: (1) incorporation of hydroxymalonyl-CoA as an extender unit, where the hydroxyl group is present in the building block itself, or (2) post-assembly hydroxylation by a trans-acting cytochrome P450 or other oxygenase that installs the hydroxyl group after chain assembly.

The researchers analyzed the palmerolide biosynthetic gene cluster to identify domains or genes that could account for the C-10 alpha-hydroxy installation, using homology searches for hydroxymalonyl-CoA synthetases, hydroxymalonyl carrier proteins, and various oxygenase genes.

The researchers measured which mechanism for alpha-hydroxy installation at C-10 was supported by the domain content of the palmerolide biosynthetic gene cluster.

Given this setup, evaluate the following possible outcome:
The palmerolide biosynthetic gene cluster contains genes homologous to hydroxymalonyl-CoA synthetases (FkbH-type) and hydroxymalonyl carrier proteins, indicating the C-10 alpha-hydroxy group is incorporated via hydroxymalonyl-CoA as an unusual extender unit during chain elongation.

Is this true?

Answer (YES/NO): NO